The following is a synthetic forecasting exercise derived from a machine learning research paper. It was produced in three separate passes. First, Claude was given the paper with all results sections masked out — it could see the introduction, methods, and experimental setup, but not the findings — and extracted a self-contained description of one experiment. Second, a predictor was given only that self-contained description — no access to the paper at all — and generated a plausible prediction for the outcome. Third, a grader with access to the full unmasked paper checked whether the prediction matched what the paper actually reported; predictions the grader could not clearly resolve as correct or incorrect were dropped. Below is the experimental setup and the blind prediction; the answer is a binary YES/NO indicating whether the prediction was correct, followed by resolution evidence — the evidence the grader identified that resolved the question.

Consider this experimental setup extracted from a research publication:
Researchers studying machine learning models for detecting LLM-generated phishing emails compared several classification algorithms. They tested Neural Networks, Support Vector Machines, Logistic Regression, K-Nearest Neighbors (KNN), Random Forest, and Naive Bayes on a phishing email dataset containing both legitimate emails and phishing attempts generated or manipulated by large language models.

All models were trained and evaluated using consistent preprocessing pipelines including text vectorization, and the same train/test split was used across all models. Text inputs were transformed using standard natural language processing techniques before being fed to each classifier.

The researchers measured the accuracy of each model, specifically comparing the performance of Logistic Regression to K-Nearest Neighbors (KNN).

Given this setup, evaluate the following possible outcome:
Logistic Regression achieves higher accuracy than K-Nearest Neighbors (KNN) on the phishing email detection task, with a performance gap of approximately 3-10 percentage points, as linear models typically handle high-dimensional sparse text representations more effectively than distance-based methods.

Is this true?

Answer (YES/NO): NO